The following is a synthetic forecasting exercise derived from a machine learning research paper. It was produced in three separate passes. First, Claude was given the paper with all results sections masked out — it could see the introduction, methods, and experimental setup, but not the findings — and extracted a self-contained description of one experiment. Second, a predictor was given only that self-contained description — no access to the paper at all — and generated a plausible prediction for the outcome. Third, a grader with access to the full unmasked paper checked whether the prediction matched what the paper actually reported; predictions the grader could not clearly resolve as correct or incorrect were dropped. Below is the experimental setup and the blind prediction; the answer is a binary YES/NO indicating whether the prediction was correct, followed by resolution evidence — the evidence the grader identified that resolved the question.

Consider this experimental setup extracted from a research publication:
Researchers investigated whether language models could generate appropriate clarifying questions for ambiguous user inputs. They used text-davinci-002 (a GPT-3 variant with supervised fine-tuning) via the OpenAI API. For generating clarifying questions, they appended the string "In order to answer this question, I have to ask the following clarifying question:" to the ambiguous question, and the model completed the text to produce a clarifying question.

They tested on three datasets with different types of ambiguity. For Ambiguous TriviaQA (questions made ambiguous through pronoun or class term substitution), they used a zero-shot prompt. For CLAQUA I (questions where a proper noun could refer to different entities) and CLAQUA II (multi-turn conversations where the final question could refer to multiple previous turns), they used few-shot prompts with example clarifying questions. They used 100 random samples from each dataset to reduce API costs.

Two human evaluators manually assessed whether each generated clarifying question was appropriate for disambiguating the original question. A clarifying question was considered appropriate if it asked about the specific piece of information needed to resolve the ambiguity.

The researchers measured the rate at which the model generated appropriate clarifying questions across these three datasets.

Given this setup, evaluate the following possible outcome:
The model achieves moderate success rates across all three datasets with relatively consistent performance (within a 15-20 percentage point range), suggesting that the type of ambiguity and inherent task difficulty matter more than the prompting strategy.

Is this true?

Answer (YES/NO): NO